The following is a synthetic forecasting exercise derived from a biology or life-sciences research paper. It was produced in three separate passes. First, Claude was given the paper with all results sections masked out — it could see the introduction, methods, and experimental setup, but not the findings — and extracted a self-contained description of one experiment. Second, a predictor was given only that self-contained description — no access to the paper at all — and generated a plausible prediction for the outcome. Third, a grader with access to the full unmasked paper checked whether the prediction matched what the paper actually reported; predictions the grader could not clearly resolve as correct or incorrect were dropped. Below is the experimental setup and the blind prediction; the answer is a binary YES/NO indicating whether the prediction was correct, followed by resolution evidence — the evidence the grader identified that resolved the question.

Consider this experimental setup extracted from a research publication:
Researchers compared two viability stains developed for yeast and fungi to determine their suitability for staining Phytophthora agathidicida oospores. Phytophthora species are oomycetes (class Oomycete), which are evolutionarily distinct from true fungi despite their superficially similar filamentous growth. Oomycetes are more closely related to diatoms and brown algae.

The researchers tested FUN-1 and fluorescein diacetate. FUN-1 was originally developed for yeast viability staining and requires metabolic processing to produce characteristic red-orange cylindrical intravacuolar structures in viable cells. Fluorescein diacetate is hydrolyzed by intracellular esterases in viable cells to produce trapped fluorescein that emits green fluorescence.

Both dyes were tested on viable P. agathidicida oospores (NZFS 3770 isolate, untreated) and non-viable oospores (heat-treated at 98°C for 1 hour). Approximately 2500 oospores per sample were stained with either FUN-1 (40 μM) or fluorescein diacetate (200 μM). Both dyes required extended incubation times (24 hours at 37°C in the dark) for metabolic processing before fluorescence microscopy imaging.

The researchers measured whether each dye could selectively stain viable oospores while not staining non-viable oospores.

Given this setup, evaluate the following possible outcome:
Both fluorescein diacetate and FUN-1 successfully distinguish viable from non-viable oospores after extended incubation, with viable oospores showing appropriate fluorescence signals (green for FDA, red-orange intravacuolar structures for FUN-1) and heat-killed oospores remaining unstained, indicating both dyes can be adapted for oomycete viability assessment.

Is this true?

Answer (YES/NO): NO